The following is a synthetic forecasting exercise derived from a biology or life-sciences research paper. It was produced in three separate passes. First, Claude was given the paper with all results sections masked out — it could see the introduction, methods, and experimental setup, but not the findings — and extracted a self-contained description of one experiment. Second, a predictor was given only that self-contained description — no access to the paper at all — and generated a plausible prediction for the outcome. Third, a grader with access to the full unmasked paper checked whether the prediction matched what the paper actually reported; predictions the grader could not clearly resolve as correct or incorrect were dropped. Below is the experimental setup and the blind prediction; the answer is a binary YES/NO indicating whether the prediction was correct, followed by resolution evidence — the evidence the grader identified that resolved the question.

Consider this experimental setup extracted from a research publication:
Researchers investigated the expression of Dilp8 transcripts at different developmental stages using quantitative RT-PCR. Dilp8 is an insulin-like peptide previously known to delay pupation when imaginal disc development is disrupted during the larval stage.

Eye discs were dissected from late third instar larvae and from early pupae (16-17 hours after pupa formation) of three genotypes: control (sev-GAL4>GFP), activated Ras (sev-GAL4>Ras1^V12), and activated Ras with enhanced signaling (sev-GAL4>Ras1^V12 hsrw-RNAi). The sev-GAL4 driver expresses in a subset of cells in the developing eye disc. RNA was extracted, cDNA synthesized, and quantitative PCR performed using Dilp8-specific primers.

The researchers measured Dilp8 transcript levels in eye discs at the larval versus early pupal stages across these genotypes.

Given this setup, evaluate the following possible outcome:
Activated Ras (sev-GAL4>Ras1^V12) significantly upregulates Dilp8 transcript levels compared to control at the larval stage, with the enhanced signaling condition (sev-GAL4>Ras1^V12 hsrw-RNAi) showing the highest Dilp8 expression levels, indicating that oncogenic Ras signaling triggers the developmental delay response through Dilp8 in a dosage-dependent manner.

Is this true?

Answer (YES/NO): NO